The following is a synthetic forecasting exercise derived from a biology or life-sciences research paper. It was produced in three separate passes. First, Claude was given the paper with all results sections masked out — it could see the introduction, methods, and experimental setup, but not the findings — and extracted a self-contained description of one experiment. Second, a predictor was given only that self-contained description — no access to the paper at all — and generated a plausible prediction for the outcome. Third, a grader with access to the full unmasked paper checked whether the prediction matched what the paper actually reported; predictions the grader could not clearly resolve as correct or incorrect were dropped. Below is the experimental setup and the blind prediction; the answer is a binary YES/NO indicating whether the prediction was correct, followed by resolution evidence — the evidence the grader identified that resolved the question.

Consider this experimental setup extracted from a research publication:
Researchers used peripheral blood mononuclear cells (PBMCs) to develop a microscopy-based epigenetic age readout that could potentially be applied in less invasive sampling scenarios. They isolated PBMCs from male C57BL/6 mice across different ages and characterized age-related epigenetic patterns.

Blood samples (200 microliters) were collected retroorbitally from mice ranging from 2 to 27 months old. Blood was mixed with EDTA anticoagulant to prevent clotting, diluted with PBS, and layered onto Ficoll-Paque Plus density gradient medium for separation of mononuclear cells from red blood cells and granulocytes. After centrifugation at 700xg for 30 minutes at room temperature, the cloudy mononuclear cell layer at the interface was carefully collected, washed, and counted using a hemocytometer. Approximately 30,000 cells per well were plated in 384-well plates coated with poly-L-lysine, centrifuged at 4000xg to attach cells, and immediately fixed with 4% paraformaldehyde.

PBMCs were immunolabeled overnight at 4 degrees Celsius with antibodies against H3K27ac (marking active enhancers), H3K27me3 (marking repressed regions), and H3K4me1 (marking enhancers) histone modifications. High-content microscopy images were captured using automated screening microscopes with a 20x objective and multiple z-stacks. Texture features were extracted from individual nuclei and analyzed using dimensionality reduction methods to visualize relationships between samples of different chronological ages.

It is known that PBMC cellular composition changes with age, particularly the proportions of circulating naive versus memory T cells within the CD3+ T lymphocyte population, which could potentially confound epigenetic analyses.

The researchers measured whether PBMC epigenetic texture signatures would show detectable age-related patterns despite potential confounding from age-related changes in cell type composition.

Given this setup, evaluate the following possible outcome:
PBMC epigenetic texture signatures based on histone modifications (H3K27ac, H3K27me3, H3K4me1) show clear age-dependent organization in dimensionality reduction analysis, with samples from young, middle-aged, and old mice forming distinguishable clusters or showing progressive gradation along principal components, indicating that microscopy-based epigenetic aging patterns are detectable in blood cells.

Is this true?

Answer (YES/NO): YES